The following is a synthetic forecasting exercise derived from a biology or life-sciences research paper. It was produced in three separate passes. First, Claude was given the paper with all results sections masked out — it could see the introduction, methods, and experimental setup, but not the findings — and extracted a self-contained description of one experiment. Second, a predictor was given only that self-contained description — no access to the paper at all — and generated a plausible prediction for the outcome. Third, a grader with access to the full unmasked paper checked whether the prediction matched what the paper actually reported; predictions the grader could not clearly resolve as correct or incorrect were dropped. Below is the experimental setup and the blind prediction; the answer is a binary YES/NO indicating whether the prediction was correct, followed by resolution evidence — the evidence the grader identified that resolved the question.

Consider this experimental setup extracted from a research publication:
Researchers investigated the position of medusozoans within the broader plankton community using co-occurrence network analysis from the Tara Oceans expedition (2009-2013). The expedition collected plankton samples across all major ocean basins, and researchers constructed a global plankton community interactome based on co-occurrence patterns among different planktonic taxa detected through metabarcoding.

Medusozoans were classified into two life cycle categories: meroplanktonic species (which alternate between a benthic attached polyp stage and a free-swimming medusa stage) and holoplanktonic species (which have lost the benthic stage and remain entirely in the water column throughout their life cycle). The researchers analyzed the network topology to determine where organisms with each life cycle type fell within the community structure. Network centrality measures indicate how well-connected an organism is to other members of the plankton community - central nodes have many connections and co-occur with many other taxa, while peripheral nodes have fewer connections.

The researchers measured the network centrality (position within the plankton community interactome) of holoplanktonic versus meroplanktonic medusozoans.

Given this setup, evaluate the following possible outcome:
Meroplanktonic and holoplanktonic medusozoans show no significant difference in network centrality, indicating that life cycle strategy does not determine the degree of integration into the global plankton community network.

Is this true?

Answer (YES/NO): NO